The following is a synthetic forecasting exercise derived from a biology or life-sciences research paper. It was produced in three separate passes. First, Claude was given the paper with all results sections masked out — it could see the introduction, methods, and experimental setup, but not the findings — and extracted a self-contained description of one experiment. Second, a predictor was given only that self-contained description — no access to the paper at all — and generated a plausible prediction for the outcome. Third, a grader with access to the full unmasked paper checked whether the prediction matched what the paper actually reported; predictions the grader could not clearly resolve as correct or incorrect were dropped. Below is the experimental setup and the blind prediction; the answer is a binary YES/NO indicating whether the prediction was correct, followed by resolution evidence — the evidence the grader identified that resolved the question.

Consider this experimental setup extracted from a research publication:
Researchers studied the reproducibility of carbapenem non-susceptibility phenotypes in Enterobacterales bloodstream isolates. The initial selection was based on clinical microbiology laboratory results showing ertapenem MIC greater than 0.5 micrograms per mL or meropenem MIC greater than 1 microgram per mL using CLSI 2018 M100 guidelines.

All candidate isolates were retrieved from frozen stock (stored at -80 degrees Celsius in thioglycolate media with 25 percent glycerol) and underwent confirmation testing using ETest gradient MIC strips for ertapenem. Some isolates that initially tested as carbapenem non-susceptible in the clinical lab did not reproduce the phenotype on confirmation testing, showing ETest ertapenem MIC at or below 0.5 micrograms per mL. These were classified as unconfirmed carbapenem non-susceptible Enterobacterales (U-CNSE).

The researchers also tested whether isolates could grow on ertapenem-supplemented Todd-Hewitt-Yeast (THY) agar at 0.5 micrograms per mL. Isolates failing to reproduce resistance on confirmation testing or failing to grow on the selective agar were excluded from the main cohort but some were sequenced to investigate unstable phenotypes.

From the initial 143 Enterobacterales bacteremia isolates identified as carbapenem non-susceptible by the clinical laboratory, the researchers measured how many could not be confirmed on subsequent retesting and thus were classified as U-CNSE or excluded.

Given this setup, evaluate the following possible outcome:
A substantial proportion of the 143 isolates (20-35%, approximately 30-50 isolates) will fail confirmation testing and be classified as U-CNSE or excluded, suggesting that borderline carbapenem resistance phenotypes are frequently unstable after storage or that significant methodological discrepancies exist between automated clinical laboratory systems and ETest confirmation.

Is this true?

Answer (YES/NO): NO